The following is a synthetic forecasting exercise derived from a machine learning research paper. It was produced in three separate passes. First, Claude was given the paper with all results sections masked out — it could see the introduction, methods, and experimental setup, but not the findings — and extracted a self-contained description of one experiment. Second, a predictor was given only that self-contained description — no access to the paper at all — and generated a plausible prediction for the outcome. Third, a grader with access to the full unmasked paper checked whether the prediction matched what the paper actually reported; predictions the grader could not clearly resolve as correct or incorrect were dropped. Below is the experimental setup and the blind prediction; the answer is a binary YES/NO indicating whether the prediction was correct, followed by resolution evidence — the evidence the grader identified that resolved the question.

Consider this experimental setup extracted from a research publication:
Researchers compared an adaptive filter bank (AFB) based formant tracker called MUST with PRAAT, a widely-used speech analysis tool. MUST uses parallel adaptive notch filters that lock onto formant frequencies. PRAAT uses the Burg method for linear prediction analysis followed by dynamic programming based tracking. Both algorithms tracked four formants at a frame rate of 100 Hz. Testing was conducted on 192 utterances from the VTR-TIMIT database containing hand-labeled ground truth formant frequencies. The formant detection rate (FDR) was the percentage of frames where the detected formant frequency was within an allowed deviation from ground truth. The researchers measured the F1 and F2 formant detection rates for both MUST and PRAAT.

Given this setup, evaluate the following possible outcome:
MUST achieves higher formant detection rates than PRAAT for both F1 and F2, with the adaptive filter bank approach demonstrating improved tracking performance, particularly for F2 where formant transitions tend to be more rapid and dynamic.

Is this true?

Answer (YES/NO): NO